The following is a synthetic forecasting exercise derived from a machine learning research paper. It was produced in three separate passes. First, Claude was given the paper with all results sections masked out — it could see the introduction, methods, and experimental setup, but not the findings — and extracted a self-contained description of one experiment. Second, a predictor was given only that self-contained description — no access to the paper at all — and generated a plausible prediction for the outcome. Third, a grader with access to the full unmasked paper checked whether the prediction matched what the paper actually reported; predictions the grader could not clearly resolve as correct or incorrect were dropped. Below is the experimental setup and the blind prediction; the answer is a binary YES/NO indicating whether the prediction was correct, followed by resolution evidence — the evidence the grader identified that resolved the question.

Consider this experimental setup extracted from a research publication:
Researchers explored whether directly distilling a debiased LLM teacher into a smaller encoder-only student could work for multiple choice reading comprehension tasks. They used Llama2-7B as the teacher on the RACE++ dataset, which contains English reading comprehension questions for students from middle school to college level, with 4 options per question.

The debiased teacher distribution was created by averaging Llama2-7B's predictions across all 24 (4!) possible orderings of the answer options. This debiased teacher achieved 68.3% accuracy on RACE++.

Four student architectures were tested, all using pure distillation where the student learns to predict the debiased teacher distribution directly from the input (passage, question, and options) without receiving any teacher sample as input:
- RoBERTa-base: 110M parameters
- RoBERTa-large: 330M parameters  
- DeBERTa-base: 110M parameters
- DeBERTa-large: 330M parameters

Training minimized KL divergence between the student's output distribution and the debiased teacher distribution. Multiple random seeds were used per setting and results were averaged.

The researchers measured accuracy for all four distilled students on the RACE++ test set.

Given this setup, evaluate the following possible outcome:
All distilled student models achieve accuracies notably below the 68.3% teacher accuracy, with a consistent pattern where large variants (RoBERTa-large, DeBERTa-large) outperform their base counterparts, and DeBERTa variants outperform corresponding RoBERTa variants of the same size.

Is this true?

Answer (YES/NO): NO